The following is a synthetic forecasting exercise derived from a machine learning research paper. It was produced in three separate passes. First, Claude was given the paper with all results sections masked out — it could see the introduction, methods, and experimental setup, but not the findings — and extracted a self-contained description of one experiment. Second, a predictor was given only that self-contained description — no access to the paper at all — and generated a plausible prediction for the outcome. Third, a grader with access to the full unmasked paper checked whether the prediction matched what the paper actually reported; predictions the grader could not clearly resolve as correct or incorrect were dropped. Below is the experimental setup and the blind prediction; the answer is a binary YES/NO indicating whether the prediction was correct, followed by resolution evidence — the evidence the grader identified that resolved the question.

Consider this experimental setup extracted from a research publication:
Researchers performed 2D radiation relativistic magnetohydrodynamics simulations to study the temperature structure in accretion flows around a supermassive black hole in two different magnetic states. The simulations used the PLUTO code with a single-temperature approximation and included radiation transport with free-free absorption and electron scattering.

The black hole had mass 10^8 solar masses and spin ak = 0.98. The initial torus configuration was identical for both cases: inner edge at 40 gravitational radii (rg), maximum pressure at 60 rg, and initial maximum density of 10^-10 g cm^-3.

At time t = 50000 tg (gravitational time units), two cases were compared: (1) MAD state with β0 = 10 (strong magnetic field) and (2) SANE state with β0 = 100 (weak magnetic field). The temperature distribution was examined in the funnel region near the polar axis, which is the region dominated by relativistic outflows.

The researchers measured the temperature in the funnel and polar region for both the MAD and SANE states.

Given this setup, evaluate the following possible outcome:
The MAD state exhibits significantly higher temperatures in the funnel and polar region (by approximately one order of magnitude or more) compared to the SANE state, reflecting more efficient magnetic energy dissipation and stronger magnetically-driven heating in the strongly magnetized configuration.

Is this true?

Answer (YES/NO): NO